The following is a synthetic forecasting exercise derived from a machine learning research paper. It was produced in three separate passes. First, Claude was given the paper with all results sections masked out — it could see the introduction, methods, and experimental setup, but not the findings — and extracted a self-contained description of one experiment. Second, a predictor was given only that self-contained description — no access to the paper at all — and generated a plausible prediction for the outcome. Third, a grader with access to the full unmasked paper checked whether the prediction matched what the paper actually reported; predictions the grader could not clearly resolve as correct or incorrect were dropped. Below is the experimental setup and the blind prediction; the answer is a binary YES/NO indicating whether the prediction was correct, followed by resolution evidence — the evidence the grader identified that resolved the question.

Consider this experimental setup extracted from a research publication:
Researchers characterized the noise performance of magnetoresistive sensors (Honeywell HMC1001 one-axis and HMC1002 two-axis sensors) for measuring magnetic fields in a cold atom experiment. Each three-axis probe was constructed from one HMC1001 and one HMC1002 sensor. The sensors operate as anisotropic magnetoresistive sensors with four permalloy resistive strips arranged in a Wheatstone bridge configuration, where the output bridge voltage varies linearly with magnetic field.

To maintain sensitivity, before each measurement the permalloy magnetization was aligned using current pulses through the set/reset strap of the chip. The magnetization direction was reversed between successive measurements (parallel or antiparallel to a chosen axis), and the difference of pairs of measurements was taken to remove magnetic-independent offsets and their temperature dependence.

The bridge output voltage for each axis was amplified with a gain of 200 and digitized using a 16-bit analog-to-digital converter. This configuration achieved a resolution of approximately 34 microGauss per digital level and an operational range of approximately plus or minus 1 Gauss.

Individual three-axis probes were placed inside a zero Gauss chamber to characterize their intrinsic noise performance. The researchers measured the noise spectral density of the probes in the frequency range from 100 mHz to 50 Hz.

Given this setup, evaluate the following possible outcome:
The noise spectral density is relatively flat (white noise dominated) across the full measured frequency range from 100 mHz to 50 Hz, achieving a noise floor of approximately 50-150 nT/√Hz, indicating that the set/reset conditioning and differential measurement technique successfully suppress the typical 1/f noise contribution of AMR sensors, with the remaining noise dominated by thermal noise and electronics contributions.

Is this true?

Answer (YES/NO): NO